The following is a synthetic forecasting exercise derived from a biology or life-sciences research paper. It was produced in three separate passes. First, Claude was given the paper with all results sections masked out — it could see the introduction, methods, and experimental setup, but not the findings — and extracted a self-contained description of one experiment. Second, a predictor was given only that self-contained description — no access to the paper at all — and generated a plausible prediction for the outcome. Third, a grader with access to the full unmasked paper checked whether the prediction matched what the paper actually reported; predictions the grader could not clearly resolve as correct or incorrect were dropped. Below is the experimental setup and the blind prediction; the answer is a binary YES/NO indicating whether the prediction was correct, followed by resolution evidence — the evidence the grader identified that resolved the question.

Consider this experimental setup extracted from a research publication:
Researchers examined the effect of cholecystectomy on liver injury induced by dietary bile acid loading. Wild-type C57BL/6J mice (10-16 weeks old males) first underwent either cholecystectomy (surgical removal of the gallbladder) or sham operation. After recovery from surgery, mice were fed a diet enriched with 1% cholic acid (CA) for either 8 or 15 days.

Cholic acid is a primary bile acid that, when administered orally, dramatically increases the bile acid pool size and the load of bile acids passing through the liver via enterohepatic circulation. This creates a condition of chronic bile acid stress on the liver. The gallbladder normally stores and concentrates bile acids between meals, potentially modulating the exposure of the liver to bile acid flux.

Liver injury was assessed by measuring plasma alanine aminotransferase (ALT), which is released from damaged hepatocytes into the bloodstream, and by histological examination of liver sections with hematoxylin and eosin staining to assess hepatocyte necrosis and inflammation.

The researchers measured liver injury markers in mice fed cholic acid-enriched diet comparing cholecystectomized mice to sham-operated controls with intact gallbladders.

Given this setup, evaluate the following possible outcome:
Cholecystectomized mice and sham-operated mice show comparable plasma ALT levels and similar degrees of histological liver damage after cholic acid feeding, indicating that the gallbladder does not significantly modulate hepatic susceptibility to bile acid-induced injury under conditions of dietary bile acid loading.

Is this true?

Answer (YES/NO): NO